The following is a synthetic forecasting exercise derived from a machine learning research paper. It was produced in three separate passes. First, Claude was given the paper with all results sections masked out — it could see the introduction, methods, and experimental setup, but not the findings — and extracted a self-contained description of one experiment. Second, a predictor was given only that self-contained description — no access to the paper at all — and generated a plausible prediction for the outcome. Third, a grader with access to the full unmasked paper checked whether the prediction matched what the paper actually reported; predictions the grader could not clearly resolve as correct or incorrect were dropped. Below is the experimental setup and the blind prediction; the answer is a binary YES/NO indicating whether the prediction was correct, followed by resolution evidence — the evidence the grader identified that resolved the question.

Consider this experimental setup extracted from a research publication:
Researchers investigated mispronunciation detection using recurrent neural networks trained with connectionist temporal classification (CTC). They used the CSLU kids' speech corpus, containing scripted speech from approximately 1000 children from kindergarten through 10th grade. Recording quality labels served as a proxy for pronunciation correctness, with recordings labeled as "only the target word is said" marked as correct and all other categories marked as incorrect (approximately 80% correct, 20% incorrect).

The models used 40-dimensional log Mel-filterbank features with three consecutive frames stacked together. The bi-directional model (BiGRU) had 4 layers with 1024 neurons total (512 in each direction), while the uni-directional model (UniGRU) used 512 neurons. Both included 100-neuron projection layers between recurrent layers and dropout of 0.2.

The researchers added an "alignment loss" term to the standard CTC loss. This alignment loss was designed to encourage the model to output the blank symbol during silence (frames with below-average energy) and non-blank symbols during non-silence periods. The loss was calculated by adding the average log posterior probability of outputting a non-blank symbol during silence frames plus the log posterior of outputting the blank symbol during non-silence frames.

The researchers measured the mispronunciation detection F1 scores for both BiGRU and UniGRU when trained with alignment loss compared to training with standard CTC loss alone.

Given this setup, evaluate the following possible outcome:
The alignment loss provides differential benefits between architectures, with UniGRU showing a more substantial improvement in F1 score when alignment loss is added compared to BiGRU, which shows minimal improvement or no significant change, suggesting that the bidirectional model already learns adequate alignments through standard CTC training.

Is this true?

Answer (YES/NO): NO